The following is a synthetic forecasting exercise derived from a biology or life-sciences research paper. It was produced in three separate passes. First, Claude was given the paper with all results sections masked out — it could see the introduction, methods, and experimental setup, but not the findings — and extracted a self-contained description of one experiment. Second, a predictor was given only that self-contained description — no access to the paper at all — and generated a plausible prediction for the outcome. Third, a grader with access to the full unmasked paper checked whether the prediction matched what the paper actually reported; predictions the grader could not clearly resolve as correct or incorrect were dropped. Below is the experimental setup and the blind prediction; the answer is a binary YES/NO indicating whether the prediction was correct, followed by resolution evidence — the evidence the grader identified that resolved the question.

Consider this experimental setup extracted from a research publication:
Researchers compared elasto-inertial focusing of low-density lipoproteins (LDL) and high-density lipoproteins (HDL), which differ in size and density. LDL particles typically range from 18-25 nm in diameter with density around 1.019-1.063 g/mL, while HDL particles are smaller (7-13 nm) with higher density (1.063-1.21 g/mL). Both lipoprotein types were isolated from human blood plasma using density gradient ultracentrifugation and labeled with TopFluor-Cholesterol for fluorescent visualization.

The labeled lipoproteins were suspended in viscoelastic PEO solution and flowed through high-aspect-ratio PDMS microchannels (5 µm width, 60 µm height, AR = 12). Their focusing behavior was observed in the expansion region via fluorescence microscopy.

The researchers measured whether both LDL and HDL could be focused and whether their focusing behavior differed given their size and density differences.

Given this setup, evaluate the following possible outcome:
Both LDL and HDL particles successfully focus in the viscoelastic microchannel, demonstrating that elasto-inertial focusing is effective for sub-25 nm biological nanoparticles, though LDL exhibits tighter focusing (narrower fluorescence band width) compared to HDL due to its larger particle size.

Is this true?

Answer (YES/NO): YES